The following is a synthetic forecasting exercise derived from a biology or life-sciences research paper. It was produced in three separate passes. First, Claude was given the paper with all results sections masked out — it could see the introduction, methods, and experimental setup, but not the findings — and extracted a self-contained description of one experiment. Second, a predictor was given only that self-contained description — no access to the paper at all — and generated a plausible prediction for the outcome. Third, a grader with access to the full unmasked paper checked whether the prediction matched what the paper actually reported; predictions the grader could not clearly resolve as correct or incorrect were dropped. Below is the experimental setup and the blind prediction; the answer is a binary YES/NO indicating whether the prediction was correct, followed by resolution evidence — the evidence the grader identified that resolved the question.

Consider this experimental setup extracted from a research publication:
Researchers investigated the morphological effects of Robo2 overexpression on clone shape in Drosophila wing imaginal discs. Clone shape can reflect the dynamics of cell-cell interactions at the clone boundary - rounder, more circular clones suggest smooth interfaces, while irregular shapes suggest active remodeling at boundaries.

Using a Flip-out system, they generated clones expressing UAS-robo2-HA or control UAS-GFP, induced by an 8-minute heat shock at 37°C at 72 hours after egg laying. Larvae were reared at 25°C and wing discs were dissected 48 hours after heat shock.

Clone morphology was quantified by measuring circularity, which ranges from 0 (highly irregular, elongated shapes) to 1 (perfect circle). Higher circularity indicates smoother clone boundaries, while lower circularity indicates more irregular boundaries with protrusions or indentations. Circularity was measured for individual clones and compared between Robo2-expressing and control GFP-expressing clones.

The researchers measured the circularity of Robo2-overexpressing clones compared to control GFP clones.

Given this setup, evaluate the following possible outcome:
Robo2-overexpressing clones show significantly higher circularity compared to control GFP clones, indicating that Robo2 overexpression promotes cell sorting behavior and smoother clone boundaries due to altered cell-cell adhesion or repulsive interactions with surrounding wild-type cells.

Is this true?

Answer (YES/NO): YES